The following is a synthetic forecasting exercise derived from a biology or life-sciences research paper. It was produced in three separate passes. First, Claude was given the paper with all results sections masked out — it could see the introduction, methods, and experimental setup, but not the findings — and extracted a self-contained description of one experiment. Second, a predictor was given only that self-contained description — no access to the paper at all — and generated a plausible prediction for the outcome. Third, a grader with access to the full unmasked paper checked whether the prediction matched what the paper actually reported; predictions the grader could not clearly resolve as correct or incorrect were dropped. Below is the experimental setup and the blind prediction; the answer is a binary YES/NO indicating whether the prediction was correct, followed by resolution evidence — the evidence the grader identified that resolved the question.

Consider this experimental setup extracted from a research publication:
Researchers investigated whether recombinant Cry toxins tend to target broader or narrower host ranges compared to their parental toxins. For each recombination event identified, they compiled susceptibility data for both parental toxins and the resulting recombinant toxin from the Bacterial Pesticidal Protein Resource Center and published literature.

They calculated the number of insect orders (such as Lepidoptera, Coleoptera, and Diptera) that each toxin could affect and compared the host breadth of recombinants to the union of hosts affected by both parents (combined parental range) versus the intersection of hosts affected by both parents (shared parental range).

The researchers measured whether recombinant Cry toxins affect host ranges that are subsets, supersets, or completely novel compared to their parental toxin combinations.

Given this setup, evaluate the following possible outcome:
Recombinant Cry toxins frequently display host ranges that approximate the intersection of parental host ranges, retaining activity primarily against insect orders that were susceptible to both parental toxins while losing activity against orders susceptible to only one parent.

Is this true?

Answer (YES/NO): NO